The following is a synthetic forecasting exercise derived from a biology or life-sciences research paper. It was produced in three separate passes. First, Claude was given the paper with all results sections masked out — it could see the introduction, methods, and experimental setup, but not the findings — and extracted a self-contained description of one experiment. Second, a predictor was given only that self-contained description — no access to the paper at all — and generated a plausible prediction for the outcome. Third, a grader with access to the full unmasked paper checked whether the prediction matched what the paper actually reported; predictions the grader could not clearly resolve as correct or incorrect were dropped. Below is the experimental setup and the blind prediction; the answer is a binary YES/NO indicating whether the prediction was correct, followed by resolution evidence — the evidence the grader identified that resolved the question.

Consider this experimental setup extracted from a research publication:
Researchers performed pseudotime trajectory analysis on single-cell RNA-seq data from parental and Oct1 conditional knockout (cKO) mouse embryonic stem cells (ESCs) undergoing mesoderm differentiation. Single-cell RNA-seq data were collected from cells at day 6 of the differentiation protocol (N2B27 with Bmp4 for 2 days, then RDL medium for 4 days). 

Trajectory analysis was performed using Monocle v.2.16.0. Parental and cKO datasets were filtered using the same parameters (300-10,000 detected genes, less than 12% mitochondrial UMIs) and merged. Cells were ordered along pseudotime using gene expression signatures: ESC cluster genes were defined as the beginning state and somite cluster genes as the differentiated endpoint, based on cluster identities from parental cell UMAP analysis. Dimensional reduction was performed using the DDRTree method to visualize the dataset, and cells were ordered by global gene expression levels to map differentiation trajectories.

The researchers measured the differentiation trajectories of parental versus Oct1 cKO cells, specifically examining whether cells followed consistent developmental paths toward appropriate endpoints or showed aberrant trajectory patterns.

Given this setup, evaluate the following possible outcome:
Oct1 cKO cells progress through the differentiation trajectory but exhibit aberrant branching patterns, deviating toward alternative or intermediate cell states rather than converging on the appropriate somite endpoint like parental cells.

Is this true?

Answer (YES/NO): YES